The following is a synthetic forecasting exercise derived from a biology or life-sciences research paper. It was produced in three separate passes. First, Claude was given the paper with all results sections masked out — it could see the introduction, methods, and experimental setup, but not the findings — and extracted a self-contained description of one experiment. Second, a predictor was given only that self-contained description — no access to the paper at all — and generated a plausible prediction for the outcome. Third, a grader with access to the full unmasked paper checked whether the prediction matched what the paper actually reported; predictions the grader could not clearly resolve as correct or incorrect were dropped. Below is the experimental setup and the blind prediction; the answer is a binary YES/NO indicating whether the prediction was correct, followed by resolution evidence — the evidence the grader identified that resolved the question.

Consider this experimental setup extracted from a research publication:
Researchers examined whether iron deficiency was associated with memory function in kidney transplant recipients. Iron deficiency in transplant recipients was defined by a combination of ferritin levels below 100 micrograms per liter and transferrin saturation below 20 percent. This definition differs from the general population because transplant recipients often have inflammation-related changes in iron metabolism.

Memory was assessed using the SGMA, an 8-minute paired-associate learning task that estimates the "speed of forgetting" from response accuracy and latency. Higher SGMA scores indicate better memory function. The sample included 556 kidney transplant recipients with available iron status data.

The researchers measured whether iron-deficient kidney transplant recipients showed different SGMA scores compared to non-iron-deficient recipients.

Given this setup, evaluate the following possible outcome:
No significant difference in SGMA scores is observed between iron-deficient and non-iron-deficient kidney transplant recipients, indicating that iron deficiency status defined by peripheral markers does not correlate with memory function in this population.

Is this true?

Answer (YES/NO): NO